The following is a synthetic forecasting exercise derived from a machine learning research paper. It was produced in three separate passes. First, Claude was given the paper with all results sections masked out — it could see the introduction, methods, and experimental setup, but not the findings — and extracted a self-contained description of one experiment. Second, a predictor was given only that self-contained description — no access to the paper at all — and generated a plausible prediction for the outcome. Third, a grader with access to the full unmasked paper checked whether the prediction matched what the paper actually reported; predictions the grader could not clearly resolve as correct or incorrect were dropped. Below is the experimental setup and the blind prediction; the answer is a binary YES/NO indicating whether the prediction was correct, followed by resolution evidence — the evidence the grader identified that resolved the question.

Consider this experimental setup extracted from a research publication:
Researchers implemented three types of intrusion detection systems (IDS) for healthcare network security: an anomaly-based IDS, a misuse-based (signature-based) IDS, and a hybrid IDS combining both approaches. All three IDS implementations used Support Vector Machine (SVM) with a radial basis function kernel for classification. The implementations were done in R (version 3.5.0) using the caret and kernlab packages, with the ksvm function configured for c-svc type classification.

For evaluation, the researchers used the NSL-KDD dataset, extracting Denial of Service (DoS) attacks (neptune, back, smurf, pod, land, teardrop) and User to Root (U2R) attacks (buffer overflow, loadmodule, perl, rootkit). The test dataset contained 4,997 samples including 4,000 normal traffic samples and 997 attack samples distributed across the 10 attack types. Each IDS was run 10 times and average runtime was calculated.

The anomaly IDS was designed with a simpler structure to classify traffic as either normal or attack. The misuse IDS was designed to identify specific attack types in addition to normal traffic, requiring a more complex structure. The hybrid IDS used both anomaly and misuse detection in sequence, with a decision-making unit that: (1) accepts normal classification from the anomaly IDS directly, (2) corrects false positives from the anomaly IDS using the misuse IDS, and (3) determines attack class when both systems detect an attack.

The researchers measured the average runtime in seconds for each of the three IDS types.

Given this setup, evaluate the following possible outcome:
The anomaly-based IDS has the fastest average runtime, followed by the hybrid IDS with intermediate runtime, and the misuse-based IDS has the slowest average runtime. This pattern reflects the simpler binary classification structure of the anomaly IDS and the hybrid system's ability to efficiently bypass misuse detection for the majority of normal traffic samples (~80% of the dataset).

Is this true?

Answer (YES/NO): NO